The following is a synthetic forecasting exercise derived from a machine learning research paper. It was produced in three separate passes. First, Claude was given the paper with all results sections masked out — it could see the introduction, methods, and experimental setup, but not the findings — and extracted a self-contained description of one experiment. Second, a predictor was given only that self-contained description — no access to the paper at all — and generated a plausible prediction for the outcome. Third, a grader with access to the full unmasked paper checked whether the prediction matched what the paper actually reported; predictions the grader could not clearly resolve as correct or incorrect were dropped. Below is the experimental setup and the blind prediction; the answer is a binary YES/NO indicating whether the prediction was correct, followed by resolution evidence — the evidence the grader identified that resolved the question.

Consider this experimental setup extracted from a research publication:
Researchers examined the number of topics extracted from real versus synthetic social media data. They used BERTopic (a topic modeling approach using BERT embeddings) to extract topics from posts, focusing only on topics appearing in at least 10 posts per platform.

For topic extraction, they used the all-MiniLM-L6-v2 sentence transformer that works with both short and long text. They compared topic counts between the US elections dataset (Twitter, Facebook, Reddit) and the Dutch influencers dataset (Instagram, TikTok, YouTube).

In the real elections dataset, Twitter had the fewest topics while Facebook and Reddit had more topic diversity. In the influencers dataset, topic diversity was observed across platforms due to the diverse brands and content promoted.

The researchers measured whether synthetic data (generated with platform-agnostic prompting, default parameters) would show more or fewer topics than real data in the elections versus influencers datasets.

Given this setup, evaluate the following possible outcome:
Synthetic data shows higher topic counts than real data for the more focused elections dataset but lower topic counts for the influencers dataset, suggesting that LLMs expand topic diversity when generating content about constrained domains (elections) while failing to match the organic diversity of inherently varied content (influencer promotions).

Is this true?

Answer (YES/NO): NO